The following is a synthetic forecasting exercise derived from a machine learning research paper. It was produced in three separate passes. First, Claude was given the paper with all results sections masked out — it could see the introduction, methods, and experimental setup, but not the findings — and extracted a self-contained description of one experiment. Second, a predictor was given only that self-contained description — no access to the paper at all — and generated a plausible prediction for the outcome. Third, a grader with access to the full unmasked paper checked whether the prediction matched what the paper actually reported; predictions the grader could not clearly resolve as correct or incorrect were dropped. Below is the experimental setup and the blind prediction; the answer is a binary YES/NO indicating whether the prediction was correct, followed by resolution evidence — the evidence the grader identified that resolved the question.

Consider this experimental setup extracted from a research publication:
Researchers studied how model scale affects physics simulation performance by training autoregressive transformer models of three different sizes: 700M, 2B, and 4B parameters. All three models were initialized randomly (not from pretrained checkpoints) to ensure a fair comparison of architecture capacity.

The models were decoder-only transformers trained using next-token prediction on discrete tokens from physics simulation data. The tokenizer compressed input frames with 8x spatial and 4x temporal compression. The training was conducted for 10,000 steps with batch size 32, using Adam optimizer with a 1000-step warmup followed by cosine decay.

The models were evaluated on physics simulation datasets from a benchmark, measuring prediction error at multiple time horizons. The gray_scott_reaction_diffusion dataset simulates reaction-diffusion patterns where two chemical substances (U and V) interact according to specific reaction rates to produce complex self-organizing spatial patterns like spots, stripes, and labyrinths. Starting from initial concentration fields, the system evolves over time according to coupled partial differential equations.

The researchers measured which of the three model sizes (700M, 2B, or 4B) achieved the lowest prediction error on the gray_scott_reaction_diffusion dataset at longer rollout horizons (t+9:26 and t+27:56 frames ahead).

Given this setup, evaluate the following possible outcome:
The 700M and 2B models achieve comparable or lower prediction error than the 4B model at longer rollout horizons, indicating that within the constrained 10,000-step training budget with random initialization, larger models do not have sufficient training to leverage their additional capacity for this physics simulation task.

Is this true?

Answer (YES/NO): NO